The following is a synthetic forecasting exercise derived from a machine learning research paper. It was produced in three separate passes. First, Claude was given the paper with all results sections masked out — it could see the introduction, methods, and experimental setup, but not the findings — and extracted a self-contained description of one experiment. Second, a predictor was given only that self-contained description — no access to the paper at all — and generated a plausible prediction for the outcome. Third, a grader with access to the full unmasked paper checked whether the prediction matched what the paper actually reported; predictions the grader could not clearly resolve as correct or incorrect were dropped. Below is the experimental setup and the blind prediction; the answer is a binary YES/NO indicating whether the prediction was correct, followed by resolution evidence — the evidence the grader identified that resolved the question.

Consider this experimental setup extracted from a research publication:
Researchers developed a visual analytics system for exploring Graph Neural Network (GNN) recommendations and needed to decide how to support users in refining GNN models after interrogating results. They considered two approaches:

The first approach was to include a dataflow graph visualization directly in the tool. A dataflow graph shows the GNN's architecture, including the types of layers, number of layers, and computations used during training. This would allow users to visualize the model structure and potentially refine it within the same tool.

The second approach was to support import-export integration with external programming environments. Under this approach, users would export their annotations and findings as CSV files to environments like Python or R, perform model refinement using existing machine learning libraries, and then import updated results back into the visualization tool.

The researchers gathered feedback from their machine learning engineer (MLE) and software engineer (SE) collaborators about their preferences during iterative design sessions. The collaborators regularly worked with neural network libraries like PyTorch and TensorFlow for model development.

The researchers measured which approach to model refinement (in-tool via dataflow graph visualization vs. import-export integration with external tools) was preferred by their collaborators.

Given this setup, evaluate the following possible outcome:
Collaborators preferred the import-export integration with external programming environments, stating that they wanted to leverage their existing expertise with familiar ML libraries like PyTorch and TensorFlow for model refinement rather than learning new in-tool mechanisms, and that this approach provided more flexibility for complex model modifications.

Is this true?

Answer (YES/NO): YES